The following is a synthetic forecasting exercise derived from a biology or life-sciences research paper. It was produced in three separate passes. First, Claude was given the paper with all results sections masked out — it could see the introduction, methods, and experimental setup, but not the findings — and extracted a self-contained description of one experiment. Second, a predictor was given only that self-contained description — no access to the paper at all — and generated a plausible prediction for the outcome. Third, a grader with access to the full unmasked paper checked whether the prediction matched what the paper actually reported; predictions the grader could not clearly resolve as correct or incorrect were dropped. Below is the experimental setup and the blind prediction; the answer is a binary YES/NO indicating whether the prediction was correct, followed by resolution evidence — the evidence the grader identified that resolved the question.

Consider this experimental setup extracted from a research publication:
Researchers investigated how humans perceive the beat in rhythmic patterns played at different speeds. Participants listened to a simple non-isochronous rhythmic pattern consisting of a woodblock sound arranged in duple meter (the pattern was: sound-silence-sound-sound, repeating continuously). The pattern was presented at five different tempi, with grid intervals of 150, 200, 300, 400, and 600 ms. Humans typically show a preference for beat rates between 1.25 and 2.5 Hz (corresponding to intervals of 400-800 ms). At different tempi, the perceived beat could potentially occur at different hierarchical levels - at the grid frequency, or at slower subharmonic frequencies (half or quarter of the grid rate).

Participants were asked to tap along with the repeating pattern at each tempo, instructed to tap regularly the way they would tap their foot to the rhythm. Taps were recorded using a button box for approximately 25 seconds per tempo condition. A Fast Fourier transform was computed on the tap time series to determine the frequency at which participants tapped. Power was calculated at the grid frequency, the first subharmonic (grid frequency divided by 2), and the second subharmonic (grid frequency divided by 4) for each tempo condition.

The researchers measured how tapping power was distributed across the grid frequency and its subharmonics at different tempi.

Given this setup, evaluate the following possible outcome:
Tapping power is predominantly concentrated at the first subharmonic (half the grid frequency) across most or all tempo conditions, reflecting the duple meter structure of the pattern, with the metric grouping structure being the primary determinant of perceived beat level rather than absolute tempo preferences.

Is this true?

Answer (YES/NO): NO